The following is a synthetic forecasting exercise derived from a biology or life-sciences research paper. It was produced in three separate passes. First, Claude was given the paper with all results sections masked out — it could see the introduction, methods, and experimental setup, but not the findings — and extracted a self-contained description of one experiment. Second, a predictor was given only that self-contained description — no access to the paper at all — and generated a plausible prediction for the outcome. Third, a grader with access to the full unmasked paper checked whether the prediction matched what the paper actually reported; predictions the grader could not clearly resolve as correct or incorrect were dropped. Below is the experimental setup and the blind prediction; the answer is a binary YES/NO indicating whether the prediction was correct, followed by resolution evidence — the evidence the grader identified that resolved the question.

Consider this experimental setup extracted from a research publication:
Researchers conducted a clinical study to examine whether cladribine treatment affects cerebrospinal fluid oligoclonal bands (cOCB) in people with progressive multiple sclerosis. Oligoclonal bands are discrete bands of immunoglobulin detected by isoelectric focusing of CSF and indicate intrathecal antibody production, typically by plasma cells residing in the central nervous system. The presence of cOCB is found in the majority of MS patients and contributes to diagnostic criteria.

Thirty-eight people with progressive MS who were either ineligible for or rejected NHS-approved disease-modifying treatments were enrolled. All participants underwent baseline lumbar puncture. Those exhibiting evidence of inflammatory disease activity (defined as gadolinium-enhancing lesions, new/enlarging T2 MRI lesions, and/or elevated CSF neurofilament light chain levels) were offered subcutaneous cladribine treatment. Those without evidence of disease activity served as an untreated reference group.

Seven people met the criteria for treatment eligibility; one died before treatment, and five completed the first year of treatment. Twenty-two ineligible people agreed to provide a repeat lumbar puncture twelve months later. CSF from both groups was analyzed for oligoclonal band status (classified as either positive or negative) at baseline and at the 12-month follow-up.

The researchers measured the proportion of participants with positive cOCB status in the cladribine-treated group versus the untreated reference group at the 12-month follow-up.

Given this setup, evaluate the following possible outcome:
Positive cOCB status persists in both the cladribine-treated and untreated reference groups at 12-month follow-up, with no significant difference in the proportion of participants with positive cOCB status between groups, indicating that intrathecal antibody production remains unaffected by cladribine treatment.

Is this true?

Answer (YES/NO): YES